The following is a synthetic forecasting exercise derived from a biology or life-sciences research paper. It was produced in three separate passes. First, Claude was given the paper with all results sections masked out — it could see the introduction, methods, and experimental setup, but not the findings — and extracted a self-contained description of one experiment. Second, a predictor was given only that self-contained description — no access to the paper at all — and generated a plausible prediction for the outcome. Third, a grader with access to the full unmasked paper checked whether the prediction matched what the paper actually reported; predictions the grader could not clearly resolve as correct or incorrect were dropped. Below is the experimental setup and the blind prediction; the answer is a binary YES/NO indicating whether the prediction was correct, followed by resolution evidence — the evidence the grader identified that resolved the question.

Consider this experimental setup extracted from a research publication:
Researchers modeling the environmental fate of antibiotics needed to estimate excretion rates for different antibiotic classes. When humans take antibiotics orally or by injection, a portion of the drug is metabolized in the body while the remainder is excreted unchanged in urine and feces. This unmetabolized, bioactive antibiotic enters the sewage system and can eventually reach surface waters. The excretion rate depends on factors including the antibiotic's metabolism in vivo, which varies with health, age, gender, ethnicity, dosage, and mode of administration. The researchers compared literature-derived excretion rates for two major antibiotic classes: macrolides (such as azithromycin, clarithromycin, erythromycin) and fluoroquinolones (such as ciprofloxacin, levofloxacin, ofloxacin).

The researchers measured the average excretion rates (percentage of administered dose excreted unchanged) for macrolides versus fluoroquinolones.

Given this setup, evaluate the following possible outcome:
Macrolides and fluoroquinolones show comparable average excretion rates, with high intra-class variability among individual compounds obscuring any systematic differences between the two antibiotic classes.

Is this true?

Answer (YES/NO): NO